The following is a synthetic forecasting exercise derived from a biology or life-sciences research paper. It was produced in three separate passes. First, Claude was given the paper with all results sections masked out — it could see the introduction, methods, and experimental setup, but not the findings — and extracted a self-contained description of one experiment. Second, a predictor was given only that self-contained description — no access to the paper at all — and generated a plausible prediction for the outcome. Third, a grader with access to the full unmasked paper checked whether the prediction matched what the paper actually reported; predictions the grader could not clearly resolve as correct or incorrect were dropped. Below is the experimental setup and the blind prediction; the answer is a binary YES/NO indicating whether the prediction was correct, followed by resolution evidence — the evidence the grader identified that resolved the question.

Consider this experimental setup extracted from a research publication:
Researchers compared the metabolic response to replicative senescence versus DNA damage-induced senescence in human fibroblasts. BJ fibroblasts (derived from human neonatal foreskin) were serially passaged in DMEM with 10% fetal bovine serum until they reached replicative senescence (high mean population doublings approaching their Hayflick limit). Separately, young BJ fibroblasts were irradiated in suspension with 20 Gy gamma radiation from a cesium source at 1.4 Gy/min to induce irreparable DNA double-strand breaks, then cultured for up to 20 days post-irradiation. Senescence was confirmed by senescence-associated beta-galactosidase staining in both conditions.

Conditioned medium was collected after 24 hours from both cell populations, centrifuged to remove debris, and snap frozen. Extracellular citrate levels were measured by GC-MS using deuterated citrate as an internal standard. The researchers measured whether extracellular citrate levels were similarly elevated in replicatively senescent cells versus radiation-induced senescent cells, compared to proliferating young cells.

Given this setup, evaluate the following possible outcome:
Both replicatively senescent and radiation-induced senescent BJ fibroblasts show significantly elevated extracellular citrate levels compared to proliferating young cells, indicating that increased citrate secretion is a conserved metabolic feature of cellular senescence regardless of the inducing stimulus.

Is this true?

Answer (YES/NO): YES